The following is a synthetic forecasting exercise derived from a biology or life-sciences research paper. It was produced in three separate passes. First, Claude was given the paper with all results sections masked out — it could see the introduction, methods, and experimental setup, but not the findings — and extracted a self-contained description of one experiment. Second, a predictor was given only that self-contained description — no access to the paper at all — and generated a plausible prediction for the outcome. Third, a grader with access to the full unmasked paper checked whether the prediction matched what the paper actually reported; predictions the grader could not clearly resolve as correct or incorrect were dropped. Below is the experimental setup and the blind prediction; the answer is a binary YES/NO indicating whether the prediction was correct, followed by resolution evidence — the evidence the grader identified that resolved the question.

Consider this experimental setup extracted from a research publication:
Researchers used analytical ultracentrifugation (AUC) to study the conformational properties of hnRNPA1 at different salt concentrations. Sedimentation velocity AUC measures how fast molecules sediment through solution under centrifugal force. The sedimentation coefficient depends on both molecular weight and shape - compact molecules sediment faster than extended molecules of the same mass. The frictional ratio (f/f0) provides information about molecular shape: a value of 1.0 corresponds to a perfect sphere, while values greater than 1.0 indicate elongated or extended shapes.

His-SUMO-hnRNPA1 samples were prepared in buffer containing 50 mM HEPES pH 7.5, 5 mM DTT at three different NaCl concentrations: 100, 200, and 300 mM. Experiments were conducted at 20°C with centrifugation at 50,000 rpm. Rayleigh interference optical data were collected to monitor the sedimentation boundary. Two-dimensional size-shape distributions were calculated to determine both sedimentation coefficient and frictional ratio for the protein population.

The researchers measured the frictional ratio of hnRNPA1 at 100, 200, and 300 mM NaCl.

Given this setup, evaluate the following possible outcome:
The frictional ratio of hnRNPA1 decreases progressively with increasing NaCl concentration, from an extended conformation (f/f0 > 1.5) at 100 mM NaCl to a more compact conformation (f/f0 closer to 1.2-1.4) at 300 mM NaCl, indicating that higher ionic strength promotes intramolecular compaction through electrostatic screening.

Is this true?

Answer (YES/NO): NO